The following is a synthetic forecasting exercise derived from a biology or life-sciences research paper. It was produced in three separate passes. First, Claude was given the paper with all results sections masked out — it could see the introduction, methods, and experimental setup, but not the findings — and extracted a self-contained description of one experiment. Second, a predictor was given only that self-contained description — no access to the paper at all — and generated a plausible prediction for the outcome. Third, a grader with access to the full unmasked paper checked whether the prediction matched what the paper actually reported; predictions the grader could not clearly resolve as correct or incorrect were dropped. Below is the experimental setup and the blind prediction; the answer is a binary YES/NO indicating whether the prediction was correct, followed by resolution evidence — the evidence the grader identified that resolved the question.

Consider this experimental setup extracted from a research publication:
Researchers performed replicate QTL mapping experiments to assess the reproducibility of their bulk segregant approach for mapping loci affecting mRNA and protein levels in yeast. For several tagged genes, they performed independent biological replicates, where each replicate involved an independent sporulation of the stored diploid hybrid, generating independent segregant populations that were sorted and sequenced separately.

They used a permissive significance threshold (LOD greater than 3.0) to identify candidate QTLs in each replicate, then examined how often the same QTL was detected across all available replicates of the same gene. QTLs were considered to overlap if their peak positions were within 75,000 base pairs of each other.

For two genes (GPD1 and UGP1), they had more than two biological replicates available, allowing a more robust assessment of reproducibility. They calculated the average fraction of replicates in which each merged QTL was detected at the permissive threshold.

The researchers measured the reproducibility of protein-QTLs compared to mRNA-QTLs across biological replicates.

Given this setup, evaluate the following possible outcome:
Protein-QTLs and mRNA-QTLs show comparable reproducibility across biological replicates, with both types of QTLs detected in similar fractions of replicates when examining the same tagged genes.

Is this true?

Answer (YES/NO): YES